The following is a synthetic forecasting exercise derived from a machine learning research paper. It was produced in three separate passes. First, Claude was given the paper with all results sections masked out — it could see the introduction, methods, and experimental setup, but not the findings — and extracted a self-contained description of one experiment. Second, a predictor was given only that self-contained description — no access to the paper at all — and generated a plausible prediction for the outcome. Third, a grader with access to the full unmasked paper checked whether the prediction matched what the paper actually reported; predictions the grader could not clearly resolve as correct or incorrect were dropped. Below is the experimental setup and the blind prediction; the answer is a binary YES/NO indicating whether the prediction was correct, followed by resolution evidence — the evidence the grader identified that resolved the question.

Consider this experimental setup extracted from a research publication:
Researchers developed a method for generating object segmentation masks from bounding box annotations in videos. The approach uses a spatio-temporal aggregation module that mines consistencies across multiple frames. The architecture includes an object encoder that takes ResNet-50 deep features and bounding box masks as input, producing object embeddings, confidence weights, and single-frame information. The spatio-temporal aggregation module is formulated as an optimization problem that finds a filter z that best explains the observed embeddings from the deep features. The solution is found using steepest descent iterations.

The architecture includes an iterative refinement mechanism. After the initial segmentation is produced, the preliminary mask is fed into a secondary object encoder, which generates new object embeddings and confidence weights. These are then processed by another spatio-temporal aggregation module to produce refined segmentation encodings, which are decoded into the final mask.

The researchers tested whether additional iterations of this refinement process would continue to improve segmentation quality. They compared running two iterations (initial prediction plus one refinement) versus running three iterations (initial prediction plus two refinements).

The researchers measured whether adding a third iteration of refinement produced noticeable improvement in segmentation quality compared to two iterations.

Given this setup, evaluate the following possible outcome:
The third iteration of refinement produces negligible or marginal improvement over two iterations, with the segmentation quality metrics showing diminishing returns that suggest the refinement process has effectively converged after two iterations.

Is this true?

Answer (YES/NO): YES